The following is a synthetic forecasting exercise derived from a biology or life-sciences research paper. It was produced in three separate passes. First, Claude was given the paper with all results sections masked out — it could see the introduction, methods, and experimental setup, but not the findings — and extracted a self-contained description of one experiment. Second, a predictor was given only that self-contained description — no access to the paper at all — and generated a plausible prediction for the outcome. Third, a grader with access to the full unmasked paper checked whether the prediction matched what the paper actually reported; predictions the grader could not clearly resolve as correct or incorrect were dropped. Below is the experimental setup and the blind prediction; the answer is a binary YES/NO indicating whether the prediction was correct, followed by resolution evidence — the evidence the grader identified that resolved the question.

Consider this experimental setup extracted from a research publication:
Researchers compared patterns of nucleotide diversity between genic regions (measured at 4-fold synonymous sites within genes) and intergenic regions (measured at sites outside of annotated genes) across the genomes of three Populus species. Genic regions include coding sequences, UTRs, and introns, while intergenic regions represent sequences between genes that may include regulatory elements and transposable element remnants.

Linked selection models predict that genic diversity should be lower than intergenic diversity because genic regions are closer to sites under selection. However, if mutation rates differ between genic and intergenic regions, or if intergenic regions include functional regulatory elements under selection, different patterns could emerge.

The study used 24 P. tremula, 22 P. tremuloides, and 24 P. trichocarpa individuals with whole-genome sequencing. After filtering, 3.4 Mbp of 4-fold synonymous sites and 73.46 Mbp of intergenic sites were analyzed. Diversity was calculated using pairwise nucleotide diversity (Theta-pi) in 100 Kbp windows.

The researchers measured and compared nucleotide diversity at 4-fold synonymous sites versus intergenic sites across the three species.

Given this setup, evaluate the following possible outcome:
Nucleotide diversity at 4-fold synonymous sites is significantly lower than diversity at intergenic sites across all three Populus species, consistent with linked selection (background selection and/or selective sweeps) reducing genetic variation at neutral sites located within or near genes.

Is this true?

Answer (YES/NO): YES